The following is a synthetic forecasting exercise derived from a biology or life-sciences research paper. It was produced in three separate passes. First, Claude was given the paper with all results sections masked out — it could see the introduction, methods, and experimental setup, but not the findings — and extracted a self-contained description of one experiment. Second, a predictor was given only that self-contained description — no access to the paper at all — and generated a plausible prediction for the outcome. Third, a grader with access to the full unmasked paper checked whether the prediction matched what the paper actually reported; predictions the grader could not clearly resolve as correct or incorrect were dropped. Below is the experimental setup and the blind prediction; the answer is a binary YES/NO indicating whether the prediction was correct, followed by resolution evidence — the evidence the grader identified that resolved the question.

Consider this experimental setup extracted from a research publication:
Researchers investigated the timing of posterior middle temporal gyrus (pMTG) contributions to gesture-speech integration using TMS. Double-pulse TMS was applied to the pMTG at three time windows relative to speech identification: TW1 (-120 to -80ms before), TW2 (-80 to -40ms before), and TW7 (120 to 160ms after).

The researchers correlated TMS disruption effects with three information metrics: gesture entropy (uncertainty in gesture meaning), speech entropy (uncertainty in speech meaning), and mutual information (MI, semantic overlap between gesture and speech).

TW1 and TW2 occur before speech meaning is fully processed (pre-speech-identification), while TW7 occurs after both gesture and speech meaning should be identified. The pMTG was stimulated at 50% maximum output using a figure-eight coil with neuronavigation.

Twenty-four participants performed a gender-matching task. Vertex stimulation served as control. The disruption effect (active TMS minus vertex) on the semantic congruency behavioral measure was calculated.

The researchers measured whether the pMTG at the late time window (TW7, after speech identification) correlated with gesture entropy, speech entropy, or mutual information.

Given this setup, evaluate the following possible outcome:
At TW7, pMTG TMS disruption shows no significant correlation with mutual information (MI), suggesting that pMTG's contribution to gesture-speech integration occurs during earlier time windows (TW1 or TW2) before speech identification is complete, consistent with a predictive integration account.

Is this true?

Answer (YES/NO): YES